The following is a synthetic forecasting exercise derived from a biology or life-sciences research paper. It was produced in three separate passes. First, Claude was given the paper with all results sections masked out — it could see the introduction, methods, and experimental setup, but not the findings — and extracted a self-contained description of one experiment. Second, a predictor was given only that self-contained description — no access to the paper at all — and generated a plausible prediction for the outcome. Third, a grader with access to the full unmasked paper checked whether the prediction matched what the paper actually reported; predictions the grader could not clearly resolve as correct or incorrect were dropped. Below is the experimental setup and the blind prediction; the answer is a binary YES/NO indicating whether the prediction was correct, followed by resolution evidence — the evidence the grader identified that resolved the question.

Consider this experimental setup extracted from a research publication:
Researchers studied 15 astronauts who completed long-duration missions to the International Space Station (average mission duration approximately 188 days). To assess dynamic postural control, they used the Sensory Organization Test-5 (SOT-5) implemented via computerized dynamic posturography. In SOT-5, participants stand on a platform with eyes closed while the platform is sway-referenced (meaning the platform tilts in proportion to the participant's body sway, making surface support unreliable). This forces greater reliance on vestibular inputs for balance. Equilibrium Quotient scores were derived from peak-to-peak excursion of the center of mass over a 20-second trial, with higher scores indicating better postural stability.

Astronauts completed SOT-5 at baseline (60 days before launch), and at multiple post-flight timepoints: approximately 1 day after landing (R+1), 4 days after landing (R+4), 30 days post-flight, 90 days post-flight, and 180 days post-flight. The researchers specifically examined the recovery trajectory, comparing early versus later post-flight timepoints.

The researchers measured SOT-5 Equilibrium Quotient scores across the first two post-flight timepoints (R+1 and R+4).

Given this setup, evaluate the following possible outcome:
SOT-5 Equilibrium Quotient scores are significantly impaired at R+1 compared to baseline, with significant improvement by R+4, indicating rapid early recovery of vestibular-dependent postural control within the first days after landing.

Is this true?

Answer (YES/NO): NO